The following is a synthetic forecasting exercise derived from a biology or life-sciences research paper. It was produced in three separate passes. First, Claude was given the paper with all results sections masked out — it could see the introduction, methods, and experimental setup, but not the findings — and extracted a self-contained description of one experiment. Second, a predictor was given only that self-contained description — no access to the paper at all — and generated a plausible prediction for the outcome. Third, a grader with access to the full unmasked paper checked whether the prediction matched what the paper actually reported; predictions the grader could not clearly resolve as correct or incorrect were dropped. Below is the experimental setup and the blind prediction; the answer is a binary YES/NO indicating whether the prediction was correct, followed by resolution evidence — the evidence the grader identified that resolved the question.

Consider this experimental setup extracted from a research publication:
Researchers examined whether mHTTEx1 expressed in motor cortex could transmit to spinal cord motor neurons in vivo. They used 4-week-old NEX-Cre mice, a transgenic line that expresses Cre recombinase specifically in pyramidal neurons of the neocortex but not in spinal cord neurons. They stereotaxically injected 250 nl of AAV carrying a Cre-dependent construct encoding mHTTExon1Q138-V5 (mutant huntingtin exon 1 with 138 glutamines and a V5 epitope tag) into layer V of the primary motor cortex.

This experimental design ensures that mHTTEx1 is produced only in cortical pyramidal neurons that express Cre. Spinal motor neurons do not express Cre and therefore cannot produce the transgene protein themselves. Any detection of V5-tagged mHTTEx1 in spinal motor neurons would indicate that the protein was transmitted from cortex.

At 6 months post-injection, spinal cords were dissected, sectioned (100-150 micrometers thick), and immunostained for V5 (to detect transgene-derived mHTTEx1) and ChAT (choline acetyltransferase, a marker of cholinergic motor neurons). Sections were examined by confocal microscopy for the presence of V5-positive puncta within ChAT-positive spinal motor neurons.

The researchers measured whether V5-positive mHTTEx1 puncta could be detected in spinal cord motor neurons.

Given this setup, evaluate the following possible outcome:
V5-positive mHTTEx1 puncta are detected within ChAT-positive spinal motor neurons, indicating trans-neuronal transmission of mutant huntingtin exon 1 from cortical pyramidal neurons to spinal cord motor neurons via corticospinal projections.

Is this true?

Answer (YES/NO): YES